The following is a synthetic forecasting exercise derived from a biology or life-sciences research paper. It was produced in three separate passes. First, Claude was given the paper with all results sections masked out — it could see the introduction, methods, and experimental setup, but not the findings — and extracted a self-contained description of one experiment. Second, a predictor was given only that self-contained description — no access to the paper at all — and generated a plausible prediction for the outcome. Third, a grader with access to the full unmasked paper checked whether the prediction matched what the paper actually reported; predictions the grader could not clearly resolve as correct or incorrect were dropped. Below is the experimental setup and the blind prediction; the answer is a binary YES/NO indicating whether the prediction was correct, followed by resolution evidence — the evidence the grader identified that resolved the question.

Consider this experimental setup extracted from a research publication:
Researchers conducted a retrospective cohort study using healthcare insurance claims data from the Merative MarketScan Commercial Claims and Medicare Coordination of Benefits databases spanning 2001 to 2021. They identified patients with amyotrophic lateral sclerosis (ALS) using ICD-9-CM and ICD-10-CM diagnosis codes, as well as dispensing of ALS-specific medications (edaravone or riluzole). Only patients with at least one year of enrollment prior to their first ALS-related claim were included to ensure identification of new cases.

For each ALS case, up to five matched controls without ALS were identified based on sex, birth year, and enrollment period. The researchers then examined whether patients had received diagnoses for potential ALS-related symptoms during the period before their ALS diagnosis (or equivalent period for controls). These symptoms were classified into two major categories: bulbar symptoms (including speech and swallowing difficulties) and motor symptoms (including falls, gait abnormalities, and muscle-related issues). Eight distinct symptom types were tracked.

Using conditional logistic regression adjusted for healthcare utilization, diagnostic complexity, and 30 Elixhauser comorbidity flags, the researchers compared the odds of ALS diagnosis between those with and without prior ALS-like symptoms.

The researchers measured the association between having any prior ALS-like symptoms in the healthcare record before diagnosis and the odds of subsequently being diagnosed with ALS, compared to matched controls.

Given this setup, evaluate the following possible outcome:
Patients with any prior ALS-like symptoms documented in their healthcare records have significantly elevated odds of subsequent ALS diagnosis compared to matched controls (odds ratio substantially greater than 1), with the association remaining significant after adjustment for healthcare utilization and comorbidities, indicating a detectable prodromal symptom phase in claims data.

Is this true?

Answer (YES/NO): YES